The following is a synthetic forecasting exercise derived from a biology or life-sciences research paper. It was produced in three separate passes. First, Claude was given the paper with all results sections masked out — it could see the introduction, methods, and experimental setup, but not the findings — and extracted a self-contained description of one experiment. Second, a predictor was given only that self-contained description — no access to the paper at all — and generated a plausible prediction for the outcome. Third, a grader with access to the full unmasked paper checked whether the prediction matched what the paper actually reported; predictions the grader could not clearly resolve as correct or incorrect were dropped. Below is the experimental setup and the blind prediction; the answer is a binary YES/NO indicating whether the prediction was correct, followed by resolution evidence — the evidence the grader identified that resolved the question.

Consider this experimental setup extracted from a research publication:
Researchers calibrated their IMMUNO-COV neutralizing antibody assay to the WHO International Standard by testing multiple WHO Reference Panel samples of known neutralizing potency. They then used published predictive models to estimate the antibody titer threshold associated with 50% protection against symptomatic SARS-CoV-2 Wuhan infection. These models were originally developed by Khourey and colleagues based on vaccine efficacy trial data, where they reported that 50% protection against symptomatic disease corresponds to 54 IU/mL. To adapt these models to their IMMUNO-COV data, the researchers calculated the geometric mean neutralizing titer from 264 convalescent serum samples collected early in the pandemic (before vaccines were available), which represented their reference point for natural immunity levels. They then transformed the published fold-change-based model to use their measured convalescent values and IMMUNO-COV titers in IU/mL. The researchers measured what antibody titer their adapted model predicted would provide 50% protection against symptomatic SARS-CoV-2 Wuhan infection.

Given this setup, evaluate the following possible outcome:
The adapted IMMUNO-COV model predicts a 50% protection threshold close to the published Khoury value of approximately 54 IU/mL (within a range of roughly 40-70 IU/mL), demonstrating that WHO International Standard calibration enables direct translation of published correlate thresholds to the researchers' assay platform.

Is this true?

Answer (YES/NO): YES